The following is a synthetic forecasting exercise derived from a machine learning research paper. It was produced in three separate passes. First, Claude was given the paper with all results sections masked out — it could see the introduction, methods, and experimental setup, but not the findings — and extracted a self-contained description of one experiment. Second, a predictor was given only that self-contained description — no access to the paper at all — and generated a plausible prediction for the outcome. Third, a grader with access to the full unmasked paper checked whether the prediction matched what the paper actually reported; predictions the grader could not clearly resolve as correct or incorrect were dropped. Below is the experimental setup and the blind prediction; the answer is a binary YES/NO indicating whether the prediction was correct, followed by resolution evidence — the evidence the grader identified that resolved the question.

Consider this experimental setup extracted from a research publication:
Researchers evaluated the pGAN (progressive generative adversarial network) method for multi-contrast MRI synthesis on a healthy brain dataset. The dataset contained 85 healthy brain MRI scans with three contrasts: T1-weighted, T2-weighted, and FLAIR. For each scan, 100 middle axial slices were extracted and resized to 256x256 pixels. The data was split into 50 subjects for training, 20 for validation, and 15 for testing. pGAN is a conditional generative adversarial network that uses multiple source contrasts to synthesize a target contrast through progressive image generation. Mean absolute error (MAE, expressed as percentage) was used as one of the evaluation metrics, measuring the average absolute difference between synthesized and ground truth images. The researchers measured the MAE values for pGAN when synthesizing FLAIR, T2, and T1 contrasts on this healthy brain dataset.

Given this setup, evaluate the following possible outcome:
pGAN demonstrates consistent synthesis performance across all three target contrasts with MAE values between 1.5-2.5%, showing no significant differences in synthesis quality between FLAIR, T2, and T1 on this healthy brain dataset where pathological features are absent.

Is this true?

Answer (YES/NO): NO